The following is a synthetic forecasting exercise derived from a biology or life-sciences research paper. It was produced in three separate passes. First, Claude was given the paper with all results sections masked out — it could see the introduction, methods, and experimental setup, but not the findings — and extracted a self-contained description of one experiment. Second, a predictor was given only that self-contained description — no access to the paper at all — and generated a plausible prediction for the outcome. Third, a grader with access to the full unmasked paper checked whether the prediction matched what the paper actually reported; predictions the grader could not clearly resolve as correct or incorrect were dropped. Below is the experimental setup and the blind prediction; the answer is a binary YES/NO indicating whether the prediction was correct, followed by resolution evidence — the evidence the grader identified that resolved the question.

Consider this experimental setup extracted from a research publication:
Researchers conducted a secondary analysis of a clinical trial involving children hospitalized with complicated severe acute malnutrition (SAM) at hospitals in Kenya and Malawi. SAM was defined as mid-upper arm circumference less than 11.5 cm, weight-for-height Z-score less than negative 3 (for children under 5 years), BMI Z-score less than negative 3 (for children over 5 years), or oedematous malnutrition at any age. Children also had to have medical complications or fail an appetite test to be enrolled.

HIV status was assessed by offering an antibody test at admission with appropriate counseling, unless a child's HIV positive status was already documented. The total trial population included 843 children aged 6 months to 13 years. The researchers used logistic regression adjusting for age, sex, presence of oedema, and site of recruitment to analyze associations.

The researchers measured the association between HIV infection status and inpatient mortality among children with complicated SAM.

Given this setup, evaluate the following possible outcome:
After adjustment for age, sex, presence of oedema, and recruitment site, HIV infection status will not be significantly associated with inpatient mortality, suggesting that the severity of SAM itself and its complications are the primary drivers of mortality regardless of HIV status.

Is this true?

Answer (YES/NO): NO